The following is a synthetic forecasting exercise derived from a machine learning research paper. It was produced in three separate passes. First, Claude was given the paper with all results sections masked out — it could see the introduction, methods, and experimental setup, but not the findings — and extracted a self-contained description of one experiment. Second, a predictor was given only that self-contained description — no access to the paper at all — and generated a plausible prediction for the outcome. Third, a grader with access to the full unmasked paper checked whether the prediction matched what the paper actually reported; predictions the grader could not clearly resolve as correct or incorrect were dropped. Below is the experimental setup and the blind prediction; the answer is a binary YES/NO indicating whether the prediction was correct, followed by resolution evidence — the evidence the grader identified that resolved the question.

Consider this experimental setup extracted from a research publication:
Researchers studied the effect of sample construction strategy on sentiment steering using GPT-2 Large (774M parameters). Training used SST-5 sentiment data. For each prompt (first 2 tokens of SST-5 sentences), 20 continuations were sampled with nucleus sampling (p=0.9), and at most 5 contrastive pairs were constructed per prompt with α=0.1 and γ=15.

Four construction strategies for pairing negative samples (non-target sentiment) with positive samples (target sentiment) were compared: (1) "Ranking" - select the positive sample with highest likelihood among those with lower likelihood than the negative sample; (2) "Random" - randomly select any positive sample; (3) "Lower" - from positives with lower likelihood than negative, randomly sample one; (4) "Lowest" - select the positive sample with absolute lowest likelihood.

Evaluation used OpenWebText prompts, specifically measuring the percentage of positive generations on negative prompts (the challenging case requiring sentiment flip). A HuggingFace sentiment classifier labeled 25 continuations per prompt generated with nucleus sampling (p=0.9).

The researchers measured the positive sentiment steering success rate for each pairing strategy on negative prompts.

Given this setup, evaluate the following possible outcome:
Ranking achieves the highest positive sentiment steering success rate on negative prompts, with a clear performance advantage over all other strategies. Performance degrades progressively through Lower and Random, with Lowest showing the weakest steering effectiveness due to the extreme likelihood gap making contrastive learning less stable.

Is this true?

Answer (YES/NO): NO